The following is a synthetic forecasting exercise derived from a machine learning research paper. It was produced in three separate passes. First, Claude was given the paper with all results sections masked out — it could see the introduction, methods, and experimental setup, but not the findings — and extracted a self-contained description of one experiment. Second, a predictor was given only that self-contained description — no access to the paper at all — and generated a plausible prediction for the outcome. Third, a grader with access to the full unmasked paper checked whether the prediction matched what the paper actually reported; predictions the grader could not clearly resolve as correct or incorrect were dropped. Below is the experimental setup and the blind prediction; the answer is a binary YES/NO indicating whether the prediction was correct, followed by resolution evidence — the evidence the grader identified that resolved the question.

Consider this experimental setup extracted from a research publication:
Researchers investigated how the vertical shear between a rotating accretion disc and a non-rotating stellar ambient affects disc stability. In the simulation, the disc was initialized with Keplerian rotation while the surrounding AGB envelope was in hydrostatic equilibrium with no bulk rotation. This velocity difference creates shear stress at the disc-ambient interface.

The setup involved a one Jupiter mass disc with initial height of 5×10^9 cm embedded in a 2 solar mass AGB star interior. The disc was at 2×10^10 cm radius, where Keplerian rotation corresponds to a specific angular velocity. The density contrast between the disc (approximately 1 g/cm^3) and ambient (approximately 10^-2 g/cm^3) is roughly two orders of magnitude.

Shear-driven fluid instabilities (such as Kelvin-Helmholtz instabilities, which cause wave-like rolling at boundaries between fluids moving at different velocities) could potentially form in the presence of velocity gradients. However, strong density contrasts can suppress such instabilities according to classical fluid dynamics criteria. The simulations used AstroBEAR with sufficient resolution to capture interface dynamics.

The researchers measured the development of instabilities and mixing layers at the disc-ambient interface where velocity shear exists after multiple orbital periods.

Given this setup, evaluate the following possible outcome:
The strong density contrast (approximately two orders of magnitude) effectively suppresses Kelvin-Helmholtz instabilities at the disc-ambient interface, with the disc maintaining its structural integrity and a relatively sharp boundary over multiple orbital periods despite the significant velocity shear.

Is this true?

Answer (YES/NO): NO